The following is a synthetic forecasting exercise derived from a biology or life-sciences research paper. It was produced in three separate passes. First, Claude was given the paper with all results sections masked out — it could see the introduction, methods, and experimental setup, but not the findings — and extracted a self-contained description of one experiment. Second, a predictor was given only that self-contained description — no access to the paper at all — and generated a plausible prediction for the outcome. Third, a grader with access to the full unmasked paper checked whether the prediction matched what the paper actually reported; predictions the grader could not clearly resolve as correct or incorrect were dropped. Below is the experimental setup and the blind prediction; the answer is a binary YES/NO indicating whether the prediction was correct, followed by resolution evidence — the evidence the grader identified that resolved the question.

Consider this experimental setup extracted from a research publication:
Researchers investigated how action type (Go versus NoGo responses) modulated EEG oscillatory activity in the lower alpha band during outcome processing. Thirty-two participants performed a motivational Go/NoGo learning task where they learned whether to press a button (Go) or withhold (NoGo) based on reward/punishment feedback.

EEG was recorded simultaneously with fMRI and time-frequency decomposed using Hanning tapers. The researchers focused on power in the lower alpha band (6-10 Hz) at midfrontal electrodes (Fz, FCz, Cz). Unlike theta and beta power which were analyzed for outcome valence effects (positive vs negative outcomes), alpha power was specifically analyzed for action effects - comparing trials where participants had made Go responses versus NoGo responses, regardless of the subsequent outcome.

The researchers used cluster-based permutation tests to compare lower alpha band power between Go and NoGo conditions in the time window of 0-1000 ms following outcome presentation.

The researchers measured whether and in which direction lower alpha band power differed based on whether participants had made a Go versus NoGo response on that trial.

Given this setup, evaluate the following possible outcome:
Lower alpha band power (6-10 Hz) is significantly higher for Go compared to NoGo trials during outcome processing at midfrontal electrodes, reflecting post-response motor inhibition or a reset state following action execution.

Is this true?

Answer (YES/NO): YES